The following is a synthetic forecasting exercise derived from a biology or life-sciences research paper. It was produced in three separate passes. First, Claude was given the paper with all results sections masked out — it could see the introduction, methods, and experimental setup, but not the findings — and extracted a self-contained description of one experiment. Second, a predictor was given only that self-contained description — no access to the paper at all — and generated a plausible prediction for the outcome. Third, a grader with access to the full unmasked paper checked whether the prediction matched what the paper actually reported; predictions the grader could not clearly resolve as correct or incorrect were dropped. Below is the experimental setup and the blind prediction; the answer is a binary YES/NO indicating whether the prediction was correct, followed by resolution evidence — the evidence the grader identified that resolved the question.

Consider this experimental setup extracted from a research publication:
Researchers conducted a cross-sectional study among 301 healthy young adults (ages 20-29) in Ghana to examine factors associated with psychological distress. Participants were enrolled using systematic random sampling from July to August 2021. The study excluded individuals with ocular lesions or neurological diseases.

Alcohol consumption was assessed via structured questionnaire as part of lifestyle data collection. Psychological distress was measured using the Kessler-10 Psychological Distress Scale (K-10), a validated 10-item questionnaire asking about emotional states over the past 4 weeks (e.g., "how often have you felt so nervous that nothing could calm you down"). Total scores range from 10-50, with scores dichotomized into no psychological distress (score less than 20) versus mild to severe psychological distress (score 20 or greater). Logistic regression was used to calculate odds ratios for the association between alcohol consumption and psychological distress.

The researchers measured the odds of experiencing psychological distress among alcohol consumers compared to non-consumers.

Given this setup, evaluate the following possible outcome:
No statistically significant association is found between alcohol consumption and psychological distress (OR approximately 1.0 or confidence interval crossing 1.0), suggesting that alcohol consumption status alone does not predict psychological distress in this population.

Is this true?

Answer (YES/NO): NO